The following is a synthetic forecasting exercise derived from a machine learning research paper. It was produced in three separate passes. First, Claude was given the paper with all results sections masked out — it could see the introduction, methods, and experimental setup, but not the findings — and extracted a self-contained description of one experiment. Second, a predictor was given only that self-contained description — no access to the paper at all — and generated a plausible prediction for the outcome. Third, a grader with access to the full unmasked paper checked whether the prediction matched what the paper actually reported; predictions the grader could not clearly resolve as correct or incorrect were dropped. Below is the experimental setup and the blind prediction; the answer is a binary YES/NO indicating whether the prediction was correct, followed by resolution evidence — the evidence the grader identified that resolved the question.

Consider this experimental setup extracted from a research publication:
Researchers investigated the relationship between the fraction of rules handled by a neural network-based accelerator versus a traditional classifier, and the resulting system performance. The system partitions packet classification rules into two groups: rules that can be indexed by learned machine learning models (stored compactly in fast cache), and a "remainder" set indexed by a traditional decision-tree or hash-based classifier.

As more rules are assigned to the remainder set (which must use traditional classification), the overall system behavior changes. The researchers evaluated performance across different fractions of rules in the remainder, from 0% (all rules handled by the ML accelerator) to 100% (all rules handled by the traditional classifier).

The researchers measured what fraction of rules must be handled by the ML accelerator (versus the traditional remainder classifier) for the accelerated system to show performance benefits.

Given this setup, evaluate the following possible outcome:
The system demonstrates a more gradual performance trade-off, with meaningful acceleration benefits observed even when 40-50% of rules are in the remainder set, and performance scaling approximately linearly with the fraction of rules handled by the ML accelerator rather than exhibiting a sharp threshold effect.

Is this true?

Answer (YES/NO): NO